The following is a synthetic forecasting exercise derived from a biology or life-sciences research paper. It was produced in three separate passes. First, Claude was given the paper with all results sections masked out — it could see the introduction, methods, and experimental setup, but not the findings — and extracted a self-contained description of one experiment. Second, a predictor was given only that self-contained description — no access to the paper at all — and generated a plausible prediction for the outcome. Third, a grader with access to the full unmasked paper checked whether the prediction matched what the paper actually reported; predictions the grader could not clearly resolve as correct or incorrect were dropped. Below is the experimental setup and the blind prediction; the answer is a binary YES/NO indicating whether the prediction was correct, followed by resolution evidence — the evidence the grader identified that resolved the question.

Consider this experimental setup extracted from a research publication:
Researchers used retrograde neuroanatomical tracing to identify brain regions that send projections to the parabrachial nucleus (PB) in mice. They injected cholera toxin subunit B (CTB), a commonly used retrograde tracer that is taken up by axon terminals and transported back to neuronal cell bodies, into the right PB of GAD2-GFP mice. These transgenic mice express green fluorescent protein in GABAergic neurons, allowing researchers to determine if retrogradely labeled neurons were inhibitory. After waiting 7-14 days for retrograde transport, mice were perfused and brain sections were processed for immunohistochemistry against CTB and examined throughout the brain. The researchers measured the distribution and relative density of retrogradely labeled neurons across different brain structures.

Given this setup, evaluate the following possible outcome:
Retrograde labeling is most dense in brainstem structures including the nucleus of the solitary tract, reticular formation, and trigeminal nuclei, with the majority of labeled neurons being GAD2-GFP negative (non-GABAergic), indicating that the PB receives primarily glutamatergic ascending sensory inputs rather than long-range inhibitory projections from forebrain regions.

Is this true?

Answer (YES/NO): NO